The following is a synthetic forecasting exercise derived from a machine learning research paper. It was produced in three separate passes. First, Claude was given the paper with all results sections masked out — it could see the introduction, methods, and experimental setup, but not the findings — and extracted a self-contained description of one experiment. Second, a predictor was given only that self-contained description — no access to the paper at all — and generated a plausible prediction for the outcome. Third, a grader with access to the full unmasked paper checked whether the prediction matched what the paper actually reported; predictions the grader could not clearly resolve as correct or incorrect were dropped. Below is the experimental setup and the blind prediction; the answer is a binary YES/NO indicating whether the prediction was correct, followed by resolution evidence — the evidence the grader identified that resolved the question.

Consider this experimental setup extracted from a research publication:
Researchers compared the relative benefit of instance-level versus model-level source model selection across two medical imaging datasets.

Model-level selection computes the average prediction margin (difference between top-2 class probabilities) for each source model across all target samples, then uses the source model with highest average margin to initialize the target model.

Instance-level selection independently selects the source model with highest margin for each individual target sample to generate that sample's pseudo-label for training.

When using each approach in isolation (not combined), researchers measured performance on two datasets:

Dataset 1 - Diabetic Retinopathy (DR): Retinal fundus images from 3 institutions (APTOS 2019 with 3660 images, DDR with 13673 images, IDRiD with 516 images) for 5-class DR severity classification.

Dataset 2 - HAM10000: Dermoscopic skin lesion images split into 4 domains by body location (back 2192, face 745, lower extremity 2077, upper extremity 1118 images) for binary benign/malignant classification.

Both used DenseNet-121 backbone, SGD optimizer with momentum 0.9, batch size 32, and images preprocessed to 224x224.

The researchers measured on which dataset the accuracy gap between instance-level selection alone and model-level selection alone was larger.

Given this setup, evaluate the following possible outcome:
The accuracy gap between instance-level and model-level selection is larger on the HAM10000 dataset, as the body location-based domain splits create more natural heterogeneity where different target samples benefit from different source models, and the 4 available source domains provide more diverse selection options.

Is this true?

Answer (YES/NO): NO